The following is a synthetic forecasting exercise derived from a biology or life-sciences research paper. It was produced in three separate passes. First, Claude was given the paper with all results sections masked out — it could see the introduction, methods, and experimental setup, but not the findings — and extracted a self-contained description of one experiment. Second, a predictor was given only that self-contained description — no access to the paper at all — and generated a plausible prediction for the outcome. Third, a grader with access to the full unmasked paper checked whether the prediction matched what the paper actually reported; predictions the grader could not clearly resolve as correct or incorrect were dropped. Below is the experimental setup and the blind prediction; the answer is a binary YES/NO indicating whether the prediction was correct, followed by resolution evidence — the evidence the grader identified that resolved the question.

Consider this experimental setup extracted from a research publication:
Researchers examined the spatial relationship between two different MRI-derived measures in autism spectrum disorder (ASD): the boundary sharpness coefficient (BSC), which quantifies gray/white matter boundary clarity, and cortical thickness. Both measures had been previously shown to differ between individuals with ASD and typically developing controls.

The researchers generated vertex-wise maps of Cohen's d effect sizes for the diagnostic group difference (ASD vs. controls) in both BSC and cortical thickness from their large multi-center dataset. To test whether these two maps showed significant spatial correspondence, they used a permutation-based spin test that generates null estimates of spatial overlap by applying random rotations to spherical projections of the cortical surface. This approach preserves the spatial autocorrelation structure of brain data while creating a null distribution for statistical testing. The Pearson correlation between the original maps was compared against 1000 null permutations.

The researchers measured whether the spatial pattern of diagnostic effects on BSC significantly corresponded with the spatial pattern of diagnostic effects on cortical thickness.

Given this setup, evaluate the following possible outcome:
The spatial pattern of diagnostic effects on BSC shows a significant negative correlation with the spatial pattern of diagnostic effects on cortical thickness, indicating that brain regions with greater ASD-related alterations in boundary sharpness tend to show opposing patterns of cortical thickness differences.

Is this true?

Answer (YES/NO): NO